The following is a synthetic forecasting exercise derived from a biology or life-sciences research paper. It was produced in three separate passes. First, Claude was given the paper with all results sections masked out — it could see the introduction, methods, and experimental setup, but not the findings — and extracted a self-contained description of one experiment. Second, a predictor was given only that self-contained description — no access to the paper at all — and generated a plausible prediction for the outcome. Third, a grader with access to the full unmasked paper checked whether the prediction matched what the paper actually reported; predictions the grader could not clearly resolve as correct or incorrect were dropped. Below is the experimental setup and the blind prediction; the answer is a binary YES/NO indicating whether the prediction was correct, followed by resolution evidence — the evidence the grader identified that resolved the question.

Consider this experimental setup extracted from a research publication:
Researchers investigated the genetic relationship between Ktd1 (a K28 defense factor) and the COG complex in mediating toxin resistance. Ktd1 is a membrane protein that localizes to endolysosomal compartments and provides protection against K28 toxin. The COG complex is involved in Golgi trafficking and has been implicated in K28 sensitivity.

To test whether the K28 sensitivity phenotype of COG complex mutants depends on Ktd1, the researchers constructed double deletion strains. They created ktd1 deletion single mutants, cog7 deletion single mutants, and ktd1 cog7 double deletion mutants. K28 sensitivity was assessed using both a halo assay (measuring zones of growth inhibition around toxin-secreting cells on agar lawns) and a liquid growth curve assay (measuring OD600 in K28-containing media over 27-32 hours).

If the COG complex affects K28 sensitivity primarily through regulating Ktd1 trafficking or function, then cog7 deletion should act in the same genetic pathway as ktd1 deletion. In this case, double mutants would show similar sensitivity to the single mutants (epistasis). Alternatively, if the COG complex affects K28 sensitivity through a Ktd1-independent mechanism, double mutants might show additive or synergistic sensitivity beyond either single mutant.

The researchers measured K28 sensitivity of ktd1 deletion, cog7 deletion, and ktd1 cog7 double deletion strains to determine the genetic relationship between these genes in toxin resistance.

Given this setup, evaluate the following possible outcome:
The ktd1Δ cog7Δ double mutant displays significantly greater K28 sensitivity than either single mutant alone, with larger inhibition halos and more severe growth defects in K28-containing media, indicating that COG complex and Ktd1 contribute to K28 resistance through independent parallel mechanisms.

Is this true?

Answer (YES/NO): NO